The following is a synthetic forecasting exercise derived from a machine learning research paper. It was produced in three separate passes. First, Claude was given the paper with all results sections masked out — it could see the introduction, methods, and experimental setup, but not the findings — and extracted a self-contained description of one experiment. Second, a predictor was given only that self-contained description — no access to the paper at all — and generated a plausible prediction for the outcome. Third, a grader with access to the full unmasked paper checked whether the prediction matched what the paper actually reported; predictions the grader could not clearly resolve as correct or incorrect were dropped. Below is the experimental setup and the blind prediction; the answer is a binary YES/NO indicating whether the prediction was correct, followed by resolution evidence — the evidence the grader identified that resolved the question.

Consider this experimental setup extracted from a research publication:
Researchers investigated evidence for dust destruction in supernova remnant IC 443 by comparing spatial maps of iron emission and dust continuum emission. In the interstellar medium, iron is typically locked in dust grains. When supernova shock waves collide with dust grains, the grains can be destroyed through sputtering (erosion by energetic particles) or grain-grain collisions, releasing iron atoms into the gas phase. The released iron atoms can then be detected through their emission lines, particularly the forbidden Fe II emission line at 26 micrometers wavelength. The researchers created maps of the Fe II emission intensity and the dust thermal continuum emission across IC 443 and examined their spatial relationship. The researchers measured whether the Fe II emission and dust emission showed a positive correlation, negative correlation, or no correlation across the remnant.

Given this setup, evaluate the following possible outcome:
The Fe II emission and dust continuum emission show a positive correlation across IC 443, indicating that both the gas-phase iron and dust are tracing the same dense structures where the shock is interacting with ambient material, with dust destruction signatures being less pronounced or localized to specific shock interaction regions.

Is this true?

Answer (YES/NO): NO